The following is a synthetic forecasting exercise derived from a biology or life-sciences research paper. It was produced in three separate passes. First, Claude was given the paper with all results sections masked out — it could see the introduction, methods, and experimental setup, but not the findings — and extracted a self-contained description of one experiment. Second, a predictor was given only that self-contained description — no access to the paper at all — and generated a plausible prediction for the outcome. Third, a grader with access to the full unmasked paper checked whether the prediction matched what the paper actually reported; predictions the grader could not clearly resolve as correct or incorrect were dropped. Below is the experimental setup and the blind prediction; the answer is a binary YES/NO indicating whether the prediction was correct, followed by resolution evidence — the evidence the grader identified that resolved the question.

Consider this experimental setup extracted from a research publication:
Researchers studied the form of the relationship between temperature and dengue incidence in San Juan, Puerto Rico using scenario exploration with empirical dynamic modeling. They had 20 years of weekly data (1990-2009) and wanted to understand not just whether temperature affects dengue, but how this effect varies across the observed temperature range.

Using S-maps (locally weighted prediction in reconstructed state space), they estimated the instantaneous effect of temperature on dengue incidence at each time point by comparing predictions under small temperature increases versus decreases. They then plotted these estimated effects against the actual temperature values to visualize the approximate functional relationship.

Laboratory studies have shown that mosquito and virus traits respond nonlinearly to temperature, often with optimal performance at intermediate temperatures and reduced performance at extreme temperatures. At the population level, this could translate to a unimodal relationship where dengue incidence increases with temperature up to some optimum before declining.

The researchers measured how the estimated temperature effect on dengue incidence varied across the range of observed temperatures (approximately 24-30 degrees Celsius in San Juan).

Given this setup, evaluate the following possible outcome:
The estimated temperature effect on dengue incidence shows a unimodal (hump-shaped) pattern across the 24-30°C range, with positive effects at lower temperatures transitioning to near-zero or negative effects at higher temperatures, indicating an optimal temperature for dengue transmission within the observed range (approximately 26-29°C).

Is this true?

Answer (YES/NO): NO